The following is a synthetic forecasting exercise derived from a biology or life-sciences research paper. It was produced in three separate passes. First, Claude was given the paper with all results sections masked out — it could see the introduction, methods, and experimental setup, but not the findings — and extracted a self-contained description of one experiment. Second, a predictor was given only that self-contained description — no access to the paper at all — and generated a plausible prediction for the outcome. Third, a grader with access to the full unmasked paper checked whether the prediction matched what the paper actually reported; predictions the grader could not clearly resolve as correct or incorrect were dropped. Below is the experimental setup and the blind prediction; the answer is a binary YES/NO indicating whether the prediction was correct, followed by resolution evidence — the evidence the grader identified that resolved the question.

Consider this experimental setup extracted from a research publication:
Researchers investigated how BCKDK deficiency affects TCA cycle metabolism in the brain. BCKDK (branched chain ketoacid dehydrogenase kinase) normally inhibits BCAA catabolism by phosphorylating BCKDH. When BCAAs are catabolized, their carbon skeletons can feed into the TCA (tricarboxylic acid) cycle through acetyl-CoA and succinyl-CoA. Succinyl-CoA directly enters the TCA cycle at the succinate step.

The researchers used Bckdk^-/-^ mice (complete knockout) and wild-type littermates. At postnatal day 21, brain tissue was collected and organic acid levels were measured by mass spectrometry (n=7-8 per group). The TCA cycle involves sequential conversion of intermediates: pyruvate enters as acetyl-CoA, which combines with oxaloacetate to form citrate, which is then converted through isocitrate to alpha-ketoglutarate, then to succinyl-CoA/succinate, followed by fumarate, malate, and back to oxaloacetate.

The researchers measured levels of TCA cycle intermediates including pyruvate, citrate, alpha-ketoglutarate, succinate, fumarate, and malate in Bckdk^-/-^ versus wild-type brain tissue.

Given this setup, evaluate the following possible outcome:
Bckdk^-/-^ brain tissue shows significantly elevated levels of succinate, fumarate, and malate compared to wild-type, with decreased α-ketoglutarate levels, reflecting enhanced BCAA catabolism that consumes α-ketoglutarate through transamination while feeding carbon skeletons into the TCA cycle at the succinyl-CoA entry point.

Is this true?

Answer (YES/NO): NO